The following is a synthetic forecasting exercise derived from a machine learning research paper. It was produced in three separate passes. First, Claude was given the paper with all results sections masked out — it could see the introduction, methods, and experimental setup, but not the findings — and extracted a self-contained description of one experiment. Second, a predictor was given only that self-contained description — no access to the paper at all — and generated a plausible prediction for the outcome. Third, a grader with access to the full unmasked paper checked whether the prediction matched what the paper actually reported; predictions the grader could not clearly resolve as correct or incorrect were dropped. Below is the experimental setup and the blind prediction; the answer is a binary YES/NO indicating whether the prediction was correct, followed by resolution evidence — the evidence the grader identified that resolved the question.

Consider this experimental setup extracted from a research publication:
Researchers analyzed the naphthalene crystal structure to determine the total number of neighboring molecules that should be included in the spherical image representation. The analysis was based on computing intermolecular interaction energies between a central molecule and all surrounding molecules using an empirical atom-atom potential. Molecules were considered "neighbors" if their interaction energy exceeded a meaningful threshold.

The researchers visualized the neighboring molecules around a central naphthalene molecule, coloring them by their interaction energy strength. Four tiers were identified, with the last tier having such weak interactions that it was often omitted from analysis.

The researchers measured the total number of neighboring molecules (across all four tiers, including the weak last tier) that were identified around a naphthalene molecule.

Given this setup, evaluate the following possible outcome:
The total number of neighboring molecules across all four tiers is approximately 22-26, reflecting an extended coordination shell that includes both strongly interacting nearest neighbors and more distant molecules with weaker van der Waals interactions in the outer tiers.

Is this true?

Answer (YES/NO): NO